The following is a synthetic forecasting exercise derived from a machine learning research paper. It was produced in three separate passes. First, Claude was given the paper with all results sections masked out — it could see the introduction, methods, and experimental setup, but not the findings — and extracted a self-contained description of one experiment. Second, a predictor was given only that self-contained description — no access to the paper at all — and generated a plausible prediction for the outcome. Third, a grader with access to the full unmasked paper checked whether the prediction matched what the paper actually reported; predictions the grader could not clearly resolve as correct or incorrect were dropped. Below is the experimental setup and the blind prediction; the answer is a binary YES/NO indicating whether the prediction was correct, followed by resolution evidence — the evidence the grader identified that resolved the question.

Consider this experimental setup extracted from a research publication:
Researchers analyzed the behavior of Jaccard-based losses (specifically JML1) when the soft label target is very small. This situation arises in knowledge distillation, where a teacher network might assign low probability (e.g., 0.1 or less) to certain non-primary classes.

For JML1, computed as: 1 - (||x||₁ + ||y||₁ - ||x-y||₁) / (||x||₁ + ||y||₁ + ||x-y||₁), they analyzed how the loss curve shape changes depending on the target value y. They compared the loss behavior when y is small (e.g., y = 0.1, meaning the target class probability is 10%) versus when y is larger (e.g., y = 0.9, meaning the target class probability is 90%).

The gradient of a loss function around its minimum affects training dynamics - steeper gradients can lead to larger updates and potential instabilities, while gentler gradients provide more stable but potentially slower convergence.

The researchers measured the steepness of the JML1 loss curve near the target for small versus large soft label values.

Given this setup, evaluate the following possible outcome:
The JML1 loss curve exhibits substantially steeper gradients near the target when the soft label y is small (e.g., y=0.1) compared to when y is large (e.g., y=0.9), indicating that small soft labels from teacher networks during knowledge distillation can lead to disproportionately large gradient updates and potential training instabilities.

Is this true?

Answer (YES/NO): YES